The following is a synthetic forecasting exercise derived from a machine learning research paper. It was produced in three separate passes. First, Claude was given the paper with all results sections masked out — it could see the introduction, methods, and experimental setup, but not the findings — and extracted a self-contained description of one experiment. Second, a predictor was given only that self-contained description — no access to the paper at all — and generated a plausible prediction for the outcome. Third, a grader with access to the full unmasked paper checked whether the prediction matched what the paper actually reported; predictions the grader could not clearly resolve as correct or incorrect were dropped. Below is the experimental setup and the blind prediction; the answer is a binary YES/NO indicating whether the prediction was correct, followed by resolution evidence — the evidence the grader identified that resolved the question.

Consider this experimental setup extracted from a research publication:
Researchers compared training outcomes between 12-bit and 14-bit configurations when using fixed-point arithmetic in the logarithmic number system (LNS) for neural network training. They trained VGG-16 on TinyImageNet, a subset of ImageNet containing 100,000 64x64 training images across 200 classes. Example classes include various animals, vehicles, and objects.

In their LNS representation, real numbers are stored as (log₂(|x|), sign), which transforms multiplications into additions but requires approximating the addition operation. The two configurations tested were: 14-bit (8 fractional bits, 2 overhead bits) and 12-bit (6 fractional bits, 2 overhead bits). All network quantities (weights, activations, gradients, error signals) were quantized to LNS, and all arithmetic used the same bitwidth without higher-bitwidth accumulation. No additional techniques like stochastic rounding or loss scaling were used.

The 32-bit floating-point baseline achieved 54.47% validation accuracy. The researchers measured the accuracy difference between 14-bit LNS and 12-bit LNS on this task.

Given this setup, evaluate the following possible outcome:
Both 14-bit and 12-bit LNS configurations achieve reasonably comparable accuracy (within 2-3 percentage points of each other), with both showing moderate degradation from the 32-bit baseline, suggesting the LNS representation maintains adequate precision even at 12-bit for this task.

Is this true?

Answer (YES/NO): YES